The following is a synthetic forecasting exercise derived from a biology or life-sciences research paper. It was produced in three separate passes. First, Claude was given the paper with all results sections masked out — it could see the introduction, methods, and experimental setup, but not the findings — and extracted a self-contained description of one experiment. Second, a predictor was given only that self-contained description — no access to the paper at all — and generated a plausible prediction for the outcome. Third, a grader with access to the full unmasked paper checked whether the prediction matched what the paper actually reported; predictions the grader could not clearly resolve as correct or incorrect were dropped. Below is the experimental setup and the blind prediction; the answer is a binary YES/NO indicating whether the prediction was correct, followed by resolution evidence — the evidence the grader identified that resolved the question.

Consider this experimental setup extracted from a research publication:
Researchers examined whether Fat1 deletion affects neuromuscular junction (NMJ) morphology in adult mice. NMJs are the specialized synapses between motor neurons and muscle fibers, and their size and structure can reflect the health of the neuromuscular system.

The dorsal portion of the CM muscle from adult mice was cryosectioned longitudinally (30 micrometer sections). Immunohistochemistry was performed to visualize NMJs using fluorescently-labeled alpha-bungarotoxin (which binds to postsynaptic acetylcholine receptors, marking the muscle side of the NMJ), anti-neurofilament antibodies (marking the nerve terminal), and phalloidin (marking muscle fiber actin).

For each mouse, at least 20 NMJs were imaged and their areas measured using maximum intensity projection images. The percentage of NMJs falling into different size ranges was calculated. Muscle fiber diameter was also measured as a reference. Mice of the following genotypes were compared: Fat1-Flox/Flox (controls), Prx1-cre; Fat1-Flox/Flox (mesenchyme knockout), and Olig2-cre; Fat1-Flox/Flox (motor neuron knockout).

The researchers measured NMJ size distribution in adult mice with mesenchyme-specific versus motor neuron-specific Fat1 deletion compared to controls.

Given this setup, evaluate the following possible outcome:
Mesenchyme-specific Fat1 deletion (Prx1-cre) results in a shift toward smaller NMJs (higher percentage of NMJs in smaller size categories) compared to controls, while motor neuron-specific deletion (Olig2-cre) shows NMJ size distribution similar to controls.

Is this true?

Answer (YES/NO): NO